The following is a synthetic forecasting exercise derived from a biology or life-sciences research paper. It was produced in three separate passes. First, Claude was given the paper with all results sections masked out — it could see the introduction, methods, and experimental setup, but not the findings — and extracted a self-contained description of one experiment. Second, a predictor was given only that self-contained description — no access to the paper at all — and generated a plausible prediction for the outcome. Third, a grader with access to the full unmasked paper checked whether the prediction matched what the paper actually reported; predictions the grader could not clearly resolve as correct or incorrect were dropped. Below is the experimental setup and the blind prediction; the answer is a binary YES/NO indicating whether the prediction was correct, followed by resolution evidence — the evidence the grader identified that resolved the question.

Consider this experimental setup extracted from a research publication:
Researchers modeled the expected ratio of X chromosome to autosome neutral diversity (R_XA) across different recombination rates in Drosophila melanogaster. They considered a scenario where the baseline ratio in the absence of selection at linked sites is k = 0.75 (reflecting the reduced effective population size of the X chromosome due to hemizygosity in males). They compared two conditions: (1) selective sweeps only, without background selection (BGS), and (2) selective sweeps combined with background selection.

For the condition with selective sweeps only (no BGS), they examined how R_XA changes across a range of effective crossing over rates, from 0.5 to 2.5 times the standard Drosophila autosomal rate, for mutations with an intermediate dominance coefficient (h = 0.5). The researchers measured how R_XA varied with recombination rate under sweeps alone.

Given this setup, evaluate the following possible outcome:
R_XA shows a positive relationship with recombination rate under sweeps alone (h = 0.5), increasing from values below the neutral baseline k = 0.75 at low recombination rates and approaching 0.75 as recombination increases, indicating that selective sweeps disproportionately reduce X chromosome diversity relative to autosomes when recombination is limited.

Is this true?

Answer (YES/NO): NO